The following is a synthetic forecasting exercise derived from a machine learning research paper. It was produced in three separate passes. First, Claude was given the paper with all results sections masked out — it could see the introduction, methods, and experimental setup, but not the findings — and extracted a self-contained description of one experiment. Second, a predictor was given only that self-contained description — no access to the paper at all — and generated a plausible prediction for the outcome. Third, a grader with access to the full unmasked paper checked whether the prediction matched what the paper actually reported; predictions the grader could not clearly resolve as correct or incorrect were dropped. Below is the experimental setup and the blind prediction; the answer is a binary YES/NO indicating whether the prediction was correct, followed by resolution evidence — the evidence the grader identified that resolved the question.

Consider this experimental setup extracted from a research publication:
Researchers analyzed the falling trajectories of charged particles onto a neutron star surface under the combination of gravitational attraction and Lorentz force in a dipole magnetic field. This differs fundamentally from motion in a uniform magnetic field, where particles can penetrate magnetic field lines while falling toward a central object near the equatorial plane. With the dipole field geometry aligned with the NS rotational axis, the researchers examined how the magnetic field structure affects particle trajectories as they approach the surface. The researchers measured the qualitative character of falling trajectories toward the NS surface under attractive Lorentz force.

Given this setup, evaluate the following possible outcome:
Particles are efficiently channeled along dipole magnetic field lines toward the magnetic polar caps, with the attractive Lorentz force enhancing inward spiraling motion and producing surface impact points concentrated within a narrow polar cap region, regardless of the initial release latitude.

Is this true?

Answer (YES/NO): NO